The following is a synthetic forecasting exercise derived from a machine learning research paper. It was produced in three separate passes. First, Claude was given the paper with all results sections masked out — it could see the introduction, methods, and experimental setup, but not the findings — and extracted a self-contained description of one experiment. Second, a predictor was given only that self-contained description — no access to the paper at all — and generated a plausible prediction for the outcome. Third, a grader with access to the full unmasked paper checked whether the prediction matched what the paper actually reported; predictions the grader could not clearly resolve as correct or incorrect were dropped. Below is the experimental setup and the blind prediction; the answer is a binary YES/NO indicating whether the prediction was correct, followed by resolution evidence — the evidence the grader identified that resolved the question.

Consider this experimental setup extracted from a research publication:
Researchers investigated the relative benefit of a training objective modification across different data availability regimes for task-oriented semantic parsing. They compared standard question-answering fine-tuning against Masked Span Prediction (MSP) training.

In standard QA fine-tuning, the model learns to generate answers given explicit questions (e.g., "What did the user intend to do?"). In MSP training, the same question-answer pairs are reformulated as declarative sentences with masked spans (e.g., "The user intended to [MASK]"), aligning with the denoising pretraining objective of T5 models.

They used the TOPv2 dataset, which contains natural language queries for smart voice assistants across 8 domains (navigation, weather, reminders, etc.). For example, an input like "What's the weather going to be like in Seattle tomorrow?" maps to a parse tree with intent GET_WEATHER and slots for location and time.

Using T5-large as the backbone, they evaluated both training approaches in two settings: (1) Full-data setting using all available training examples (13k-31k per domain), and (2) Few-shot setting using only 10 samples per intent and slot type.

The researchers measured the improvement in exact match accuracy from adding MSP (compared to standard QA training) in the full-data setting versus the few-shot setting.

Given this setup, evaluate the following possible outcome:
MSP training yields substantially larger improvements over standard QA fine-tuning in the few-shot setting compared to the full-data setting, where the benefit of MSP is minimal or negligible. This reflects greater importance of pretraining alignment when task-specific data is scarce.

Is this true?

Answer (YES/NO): YES